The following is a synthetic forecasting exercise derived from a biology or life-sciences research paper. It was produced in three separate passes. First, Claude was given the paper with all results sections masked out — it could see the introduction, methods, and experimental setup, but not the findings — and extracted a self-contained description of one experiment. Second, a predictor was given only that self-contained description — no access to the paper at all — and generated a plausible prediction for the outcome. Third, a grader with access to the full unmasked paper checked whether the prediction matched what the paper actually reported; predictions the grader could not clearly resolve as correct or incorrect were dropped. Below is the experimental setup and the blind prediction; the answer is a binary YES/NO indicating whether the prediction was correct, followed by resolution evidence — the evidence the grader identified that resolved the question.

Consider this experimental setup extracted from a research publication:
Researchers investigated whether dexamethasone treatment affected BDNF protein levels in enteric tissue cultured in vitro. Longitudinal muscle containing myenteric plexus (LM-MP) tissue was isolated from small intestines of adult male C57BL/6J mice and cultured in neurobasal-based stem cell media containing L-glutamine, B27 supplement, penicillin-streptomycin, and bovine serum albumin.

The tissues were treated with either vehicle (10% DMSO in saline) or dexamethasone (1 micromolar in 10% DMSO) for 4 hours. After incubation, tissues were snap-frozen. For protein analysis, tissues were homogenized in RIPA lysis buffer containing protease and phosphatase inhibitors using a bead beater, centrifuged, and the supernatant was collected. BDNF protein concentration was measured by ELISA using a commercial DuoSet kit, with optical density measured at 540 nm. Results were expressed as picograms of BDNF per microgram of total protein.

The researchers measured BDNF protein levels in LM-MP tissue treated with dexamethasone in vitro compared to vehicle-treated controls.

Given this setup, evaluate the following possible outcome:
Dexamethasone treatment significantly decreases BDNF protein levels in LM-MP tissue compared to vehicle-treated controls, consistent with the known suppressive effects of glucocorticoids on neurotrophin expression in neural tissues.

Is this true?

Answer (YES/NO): YES